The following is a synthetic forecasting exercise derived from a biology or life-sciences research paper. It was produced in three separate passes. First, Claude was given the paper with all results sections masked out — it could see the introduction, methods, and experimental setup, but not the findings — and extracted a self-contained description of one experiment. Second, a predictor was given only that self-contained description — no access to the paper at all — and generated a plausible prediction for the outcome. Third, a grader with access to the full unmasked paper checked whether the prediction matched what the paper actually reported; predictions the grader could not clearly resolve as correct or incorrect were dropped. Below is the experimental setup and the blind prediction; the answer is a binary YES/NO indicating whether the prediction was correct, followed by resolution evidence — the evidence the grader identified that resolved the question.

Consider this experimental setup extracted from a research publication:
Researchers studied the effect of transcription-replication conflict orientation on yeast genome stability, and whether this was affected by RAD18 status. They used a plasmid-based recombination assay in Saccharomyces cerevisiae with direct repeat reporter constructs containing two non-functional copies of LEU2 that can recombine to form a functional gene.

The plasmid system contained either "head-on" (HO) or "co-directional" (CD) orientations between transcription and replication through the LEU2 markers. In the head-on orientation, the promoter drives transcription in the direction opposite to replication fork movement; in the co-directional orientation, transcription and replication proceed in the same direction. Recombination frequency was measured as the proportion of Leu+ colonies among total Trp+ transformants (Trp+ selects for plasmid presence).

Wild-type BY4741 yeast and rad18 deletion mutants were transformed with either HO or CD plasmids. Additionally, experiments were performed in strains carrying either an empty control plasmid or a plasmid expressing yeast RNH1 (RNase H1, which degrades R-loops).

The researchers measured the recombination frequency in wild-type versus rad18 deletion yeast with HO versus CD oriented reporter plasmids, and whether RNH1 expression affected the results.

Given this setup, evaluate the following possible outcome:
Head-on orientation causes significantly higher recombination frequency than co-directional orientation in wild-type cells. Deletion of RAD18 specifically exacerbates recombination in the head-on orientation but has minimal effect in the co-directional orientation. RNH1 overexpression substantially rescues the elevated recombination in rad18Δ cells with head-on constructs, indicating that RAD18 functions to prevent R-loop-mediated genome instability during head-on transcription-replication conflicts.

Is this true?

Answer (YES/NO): NO